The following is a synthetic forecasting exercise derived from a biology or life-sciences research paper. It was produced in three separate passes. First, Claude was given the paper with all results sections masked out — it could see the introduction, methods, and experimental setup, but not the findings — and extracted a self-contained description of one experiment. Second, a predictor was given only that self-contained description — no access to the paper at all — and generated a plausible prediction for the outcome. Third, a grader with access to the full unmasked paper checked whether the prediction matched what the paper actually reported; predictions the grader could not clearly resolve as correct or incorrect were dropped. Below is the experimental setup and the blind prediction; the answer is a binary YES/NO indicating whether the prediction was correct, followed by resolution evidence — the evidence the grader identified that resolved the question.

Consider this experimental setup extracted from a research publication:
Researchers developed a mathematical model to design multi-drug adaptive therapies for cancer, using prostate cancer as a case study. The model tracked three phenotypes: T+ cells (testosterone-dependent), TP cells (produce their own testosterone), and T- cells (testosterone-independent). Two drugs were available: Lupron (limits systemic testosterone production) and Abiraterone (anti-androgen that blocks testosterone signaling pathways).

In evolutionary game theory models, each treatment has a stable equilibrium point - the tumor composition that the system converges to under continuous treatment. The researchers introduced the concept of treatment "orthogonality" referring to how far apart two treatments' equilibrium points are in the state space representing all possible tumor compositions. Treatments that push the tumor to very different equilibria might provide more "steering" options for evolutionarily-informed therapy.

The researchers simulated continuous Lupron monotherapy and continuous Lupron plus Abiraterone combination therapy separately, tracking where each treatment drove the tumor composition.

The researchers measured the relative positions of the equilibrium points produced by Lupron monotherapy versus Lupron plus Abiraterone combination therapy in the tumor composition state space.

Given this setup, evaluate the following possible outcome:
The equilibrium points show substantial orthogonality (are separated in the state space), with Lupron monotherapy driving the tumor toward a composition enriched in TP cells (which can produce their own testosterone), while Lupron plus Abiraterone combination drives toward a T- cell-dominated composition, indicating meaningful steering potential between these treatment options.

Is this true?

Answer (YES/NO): NO